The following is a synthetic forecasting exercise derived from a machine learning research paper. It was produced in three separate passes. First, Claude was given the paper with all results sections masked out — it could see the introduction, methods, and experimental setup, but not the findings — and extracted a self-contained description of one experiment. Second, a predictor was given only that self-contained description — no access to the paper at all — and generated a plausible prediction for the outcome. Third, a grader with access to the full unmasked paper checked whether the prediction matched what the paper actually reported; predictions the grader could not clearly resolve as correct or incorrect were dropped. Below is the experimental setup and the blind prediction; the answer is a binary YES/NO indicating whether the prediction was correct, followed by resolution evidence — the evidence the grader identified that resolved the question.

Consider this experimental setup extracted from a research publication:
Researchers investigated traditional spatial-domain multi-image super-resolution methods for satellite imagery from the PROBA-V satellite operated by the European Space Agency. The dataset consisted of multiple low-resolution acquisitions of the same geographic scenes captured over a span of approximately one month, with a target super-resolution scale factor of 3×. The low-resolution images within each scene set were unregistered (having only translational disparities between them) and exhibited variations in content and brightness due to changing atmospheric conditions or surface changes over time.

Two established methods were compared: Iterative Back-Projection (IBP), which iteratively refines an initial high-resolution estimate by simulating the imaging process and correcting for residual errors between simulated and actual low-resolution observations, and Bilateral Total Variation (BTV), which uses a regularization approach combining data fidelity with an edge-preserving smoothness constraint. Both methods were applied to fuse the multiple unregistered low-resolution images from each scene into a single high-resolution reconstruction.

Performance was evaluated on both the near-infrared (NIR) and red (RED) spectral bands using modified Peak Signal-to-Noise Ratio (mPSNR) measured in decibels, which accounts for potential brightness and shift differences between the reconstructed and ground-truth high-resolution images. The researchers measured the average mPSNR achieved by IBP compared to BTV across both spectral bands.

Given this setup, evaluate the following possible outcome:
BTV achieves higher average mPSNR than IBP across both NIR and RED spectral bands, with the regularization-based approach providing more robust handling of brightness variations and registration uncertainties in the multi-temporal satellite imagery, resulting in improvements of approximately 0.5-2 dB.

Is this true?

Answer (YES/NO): NO